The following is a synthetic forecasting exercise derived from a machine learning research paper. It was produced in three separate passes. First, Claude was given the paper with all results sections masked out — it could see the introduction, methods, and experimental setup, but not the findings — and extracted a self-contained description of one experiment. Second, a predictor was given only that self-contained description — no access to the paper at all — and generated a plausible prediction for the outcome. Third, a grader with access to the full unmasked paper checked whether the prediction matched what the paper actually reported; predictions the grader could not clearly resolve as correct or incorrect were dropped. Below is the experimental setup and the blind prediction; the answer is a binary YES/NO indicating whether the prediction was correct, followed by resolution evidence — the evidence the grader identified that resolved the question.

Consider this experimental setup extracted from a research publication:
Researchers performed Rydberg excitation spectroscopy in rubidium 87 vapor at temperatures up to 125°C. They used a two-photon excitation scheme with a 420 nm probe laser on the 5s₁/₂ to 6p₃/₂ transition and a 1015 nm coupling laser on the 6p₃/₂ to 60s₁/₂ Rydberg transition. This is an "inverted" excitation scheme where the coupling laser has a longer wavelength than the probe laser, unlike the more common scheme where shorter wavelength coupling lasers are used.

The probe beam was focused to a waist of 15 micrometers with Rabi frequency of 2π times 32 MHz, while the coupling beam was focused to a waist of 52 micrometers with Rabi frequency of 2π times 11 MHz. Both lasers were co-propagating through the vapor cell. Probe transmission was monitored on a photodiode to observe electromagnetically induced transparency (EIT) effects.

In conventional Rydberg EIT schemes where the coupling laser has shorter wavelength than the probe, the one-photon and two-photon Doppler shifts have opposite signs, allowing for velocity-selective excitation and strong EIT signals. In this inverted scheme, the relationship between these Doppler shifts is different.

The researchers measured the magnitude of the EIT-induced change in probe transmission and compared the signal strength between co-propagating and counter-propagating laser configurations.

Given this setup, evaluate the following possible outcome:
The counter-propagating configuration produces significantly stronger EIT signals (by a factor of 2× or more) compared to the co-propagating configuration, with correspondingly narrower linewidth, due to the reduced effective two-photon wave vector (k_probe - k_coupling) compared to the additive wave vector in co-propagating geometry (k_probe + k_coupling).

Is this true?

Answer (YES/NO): NO